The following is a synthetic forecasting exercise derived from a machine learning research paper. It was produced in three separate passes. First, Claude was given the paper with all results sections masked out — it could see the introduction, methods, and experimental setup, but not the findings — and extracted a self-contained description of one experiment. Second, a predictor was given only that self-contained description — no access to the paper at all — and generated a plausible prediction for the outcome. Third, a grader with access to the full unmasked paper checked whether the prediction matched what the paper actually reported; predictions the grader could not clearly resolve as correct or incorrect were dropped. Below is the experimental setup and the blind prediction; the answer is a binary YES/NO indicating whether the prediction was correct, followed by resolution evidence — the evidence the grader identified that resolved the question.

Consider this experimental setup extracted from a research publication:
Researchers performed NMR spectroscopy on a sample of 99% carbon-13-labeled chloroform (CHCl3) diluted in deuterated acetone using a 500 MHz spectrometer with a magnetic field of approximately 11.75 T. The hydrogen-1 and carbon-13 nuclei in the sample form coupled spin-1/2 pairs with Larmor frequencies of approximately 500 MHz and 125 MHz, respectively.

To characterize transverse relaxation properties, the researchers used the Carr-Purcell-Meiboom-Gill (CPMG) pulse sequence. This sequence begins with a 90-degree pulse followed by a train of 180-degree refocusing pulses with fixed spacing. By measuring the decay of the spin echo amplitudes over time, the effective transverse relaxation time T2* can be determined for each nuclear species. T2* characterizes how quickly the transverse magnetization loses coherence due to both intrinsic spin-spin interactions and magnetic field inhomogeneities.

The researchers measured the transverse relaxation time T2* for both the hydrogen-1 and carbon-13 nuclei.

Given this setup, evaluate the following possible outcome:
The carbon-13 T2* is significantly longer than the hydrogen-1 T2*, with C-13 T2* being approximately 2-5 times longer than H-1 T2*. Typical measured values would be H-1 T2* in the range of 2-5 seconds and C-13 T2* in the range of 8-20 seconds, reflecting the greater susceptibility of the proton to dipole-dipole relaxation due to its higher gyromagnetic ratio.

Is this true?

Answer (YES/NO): NO